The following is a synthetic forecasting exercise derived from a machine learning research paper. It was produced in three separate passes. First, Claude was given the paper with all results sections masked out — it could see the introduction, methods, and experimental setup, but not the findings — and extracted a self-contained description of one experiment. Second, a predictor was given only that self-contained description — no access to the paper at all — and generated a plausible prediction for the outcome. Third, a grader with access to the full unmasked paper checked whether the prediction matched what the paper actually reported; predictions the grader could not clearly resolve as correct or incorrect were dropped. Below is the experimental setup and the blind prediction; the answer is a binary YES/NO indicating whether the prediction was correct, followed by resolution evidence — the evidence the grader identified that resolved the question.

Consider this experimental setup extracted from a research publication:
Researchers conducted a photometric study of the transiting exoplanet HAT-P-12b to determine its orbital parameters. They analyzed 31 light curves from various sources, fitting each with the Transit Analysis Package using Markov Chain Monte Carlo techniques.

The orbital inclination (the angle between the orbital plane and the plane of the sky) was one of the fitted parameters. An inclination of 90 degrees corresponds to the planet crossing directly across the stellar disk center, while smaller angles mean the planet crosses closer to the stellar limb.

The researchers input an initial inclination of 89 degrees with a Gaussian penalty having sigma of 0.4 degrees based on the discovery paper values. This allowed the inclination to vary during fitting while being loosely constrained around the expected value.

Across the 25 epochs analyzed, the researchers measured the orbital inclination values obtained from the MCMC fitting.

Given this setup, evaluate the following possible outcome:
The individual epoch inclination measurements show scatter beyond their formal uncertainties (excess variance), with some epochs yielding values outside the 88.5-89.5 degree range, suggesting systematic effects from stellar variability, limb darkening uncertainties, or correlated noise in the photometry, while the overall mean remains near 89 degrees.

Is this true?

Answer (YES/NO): NO